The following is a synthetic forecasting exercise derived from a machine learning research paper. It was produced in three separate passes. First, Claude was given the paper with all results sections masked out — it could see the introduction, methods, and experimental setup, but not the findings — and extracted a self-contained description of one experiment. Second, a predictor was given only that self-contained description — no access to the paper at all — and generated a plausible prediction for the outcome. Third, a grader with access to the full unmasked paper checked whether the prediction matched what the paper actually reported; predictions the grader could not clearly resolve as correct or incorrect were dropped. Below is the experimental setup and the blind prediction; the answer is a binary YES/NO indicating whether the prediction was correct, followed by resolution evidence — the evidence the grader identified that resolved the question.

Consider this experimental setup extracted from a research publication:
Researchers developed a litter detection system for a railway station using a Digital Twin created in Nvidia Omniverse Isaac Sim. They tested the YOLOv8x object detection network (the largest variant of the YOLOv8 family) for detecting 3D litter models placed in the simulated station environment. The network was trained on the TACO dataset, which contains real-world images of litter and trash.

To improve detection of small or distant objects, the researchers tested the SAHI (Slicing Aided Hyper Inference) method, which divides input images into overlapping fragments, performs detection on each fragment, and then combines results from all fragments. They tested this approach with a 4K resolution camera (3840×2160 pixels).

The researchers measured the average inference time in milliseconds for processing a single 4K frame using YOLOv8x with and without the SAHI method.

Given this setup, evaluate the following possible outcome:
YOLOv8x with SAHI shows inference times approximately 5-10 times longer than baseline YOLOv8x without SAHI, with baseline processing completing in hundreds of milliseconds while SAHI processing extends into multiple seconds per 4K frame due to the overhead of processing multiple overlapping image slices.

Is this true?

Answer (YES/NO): NO